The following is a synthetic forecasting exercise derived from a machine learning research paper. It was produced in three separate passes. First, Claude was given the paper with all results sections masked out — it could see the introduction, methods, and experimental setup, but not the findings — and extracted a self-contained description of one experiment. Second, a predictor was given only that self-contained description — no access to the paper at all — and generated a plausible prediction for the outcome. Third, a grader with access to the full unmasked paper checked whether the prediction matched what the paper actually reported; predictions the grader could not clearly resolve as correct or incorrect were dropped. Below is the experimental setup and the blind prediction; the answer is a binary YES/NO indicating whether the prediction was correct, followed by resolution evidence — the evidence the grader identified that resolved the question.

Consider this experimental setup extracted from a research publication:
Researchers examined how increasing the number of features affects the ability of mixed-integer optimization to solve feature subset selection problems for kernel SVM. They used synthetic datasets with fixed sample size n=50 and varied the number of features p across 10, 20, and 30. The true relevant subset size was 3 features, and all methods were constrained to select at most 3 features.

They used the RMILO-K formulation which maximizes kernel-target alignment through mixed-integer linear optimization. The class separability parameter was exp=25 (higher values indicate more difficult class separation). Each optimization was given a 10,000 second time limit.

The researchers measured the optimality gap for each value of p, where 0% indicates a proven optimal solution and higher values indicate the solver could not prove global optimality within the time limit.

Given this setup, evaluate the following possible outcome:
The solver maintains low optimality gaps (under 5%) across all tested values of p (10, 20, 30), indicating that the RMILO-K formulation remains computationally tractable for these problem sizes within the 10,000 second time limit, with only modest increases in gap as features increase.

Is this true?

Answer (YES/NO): NO